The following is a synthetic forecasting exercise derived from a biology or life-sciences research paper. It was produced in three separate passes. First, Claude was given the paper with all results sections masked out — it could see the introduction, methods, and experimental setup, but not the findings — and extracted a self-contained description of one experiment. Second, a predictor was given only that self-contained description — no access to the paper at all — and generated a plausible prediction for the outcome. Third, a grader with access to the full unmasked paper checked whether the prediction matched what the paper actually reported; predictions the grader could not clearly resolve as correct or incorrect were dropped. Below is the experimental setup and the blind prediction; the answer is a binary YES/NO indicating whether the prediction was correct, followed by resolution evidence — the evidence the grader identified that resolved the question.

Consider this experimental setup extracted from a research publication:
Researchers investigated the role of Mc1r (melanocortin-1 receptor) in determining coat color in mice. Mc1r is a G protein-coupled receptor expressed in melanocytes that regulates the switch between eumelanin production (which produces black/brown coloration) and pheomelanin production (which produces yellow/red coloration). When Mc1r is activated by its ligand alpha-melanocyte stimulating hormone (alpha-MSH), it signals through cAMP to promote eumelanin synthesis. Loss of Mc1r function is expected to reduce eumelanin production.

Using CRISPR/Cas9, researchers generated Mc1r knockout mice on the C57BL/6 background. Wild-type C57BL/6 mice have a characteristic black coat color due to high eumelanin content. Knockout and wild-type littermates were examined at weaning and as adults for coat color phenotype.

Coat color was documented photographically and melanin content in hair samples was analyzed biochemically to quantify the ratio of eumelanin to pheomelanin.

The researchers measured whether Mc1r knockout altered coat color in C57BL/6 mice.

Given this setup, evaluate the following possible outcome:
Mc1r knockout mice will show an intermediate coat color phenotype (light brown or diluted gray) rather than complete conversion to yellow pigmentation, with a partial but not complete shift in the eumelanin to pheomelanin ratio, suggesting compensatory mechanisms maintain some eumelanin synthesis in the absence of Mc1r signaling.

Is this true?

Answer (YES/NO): NO